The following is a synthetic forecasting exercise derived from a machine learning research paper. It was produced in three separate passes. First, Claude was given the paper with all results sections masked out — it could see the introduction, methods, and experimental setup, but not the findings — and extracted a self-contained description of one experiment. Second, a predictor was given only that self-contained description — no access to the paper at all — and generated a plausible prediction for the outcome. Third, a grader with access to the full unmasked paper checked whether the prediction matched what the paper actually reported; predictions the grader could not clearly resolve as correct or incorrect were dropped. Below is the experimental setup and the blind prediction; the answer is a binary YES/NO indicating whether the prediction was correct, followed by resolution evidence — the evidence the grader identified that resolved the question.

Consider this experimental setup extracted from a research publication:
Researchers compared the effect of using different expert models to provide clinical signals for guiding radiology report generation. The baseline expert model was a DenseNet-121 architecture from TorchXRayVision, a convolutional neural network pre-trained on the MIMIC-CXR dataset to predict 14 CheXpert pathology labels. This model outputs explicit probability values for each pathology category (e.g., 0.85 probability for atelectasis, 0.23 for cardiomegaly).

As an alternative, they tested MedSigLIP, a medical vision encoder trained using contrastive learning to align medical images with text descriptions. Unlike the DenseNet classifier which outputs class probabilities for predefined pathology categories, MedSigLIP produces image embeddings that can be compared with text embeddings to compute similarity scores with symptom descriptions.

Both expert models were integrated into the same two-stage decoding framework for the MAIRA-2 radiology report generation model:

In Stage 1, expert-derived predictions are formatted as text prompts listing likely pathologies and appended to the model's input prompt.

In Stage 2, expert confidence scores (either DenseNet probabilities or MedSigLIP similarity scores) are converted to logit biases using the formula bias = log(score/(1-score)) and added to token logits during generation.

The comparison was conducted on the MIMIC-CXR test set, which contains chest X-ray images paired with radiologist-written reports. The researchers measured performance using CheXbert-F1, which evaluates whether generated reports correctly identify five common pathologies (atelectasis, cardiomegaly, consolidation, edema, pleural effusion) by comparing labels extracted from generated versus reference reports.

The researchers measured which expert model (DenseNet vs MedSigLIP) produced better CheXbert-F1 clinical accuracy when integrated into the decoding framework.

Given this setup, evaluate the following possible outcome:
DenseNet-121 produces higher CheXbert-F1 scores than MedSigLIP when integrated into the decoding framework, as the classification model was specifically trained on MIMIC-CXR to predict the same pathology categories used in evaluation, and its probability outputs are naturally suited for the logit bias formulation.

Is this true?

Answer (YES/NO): NO